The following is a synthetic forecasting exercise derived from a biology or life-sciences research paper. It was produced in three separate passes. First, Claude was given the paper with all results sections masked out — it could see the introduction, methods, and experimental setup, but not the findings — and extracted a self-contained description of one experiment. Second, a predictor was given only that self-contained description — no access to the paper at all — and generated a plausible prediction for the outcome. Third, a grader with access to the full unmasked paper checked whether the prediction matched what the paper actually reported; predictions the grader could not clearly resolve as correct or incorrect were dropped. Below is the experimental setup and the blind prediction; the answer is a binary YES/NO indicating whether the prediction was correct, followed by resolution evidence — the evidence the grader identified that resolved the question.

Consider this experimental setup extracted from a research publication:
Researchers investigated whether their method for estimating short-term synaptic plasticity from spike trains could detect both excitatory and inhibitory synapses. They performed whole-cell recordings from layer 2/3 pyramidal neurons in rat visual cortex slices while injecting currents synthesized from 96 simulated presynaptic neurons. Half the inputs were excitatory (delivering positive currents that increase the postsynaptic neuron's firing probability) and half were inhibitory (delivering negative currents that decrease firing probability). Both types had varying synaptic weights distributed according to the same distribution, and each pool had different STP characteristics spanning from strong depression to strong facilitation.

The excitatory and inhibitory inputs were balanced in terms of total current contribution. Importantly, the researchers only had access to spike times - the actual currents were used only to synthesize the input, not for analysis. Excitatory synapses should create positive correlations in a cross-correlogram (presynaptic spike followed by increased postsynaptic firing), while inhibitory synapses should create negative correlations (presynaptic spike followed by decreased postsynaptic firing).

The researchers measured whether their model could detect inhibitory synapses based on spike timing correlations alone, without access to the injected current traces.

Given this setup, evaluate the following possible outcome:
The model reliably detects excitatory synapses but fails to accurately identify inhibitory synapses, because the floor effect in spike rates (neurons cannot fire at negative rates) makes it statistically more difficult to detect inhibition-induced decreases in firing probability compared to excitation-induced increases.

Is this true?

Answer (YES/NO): NO